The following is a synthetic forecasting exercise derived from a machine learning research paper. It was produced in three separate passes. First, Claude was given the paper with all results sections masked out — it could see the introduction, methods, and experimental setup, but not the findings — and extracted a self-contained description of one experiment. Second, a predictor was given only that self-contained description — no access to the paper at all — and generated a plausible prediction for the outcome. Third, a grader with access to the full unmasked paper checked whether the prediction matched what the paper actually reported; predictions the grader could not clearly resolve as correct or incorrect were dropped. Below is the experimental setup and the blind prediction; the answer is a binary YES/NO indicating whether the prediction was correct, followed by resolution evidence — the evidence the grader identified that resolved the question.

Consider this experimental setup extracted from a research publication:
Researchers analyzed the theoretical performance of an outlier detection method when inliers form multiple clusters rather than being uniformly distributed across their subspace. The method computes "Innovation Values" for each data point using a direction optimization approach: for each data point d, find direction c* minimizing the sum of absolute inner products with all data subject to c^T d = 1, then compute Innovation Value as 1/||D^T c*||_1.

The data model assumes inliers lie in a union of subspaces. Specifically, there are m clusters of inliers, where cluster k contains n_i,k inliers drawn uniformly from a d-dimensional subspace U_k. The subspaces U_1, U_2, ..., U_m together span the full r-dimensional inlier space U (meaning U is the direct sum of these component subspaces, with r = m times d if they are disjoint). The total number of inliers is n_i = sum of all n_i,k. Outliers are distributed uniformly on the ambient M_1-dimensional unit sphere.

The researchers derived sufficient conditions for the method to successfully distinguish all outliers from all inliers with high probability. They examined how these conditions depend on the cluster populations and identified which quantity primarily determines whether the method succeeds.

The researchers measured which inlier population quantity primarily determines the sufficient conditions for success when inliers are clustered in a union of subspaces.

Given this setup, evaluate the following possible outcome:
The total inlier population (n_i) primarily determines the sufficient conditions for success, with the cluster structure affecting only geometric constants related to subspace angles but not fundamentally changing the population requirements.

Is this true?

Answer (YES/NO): NO